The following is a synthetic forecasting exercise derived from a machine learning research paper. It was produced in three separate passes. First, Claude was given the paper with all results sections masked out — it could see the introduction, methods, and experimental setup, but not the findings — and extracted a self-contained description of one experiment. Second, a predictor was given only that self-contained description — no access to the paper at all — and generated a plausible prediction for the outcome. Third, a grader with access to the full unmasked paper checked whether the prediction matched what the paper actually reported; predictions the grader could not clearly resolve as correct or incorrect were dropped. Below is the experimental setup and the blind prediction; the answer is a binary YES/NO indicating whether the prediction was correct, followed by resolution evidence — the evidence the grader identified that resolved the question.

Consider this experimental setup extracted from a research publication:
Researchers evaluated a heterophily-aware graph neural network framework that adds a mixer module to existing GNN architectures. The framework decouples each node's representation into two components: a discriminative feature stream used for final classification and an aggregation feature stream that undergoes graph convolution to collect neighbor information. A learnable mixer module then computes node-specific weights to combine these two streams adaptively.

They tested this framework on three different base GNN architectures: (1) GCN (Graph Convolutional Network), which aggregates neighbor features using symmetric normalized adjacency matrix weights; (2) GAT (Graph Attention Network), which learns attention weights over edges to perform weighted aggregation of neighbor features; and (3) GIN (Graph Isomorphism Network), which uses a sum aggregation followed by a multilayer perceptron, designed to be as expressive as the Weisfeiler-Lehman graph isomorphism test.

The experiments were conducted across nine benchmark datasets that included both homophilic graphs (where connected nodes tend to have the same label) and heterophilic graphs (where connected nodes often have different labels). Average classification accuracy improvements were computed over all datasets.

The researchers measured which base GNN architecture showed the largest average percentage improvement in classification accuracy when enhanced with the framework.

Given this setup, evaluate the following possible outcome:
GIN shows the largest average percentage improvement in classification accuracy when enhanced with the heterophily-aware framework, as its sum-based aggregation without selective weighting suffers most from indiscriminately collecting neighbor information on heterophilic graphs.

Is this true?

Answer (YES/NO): NO